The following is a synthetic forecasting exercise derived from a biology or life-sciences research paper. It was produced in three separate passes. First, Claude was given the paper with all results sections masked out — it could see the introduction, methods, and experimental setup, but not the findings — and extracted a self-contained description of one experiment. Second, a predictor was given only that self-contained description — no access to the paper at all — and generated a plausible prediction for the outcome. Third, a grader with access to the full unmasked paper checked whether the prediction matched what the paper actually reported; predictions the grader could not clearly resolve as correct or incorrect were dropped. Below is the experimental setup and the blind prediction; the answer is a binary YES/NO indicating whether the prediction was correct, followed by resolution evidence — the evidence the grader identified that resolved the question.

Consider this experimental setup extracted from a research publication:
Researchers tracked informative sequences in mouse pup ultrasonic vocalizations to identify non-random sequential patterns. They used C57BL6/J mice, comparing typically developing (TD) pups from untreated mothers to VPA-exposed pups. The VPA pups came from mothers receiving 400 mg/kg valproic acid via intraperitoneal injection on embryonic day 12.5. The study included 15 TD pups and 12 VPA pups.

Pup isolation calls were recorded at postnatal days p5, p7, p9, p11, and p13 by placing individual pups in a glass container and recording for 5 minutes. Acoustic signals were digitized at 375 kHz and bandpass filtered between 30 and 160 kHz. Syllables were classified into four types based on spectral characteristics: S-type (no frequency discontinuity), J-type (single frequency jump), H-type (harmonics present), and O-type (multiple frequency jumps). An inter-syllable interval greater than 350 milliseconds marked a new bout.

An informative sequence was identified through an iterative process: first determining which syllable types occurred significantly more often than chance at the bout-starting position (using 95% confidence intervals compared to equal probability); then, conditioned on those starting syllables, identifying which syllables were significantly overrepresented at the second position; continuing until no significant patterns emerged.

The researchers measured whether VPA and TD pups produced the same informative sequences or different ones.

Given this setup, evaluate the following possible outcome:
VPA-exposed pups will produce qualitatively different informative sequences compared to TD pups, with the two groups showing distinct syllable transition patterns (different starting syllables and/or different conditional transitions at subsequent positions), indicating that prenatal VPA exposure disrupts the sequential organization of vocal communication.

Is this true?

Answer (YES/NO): YES